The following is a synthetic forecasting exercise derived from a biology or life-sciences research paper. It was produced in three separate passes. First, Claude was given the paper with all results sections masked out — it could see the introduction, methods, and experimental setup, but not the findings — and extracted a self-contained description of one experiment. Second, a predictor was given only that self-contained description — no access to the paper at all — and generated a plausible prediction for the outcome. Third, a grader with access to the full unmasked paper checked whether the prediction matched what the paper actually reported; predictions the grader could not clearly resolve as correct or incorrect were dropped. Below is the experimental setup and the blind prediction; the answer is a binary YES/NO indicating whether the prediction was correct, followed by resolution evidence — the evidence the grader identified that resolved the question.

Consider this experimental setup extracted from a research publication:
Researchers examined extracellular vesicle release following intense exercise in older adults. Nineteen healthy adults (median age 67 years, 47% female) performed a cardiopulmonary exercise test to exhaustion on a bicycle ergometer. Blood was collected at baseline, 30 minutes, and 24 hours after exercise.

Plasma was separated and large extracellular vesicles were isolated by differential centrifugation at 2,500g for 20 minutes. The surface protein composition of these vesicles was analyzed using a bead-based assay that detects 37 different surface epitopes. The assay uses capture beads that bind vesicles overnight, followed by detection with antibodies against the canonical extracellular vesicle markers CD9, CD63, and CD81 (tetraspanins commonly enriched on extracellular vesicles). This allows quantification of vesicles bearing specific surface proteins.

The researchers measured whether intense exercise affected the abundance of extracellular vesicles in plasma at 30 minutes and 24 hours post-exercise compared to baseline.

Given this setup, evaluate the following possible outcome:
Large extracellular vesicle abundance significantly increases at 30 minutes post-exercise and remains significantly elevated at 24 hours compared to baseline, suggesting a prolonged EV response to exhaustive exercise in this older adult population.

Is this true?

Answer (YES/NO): NO